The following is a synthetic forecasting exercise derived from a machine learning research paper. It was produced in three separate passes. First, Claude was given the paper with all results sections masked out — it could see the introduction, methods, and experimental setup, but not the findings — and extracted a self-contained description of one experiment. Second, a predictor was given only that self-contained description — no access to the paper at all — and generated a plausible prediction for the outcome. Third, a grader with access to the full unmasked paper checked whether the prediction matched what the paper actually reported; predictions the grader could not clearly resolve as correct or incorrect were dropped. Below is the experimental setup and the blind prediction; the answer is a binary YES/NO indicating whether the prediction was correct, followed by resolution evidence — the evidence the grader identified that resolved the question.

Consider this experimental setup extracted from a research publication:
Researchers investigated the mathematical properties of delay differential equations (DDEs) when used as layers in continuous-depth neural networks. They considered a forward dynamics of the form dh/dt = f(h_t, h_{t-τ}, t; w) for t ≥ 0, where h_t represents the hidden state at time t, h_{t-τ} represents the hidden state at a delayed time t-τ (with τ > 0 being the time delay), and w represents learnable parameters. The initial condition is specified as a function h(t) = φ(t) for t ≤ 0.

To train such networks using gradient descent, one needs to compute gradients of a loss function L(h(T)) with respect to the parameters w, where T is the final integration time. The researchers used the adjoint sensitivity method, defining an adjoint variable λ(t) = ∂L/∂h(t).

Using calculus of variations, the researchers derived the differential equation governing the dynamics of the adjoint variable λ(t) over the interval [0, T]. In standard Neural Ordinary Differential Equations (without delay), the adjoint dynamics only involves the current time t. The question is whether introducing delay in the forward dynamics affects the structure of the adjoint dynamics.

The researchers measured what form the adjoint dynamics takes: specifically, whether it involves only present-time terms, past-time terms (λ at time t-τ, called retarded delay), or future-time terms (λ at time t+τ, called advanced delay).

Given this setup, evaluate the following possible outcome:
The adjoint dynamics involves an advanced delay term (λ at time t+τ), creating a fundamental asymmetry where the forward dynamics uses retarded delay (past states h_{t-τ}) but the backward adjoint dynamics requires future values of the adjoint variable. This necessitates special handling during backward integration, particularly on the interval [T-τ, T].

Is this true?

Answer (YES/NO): YES